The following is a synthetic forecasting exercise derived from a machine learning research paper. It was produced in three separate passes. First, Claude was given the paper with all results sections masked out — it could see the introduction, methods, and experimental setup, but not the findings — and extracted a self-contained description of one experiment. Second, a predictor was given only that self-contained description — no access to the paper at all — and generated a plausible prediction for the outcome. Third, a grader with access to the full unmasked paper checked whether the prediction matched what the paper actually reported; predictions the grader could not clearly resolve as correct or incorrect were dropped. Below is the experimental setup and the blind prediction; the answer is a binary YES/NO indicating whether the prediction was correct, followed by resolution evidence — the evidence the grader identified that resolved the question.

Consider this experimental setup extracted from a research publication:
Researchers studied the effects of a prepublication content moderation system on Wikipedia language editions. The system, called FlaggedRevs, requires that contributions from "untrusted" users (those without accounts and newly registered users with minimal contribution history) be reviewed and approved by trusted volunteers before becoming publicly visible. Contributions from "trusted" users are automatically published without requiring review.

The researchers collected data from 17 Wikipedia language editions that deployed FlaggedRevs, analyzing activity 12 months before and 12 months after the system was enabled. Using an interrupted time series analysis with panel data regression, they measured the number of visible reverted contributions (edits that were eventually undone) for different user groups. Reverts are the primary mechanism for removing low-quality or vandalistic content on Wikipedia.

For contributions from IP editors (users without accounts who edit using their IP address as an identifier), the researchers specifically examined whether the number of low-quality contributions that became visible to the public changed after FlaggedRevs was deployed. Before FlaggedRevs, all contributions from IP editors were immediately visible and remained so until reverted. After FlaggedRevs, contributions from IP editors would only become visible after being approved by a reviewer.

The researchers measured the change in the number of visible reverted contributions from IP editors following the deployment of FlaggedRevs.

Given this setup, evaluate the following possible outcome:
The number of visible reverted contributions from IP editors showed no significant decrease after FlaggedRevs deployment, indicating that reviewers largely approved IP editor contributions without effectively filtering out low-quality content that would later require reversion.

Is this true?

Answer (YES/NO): NO